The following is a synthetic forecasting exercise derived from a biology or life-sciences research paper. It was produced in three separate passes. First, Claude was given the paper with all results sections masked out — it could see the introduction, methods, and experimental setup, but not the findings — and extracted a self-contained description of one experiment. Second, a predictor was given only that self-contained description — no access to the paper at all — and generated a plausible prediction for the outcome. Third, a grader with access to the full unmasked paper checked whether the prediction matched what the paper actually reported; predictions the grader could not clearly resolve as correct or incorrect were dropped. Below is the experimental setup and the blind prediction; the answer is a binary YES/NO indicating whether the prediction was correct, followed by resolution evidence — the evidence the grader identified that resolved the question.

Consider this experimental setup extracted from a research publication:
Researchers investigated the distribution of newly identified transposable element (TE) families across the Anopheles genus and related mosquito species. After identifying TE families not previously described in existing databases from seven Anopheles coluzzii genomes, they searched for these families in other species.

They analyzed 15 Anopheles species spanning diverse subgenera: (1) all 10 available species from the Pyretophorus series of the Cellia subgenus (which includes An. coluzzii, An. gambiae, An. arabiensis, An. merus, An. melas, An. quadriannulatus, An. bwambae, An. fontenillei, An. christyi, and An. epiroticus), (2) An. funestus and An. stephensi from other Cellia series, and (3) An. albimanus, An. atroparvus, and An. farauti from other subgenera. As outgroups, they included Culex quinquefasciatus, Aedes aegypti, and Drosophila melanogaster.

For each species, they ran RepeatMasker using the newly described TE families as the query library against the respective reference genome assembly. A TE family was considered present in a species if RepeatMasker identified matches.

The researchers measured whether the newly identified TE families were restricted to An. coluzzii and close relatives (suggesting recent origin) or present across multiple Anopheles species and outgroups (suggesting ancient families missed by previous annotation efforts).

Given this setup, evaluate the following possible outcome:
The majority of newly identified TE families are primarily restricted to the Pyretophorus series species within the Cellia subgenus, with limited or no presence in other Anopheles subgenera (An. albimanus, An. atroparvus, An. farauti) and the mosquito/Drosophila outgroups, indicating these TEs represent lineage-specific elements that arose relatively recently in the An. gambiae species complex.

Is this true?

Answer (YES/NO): NO